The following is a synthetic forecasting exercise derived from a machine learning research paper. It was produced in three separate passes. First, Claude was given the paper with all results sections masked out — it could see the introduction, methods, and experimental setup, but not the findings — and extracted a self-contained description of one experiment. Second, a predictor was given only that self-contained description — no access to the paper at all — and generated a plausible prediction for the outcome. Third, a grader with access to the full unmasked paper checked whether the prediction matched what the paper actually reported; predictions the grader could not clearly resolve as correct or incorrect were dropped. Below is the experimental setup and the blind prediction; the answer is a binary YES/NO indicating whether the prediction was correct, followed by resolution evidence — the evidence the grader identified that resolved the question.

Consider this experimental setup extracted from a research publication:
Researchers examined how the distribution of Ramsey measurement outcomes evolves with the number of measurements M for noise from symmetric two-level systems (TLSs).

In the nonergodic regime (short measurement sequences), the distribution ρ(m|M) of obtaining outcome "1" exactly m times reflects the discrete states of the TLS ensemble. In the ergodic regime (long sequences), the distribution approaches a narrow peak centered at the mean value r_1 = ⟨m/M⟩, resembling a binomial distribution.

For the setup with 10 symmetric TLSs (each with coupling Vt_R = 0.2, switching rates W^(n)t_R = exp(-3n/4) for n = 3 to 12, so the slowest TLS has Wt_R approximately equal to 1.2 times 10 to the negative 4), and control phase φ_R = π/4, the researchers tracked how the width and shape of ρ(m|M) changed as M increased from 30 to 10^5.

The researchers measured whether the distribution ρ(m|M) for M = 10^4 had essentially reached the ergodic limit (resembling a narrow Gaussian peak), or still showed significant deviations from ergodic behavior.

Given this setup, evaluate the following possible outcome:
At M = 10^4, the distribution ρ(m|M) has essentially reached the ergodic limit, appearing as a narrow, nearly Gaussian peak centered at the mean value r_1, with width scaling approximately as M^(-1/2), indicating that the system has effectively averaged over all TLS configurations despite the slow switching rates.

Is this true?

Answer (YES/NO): NO